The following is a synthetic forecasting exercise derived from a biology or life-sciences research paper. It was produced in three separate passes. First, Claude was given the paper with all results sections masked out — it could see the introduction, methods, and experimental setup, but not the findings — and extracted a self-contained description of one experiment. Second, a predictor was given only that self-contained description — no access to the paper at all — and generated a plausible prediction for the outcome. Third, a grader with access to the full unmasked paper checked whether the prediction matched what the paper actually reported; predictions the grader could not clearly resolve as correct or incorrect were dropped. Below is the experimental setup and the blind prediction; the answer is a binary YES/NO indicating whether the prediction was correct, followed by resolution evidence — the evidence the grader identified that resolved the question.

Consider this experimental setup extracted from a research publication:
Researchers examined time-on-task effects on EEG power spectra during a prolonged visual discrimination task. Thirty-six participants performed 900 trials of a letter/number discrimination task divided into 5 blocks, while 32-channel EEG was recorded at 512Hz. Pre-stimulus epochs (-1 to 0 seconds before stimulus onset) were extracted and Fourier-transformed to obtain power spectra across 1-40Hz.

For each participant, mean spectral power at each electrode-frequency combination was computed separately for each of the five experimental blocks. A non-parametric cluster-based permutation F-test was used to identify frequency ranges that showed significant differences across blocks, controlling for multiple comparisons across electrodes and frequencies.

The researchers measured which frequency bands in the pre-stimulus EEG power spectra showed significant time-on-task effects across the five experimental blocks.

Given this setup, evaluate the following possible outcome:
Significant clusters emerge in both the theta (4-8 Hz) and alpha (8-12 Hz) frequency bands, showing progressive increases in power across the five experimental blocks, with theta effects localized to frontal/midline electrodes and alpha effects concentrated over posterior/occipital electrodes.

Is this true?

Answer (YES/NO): NO